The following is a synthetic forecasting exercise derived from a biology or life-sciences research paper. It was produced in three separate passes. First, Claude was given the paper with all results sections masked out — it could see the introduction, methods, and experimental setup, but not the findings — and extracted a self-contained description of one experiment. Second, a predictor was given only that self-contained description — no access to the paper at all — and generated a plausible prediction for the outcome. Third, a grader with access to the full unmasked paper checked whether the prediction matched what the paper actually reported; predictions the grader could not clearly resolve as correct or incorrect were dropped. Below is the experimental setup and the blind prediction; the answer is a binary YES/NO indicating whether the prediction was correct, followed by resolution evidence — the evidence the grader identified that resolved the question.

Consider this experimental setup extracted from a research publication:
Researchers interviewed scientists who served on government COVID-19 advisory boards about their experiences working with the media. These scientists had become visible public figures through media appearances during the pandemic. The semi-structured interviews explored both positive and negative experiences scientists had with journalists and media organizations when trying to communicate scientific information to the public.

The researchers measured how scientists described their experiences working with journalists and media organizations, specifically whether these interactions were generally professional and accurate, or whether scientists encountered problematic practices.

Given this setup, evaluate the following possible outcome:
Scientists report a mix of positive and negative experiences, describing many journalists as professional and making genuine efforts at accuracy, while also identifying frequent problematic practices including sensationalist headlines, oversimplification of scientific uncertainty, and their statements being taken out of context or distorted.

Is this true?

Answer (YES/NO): NO